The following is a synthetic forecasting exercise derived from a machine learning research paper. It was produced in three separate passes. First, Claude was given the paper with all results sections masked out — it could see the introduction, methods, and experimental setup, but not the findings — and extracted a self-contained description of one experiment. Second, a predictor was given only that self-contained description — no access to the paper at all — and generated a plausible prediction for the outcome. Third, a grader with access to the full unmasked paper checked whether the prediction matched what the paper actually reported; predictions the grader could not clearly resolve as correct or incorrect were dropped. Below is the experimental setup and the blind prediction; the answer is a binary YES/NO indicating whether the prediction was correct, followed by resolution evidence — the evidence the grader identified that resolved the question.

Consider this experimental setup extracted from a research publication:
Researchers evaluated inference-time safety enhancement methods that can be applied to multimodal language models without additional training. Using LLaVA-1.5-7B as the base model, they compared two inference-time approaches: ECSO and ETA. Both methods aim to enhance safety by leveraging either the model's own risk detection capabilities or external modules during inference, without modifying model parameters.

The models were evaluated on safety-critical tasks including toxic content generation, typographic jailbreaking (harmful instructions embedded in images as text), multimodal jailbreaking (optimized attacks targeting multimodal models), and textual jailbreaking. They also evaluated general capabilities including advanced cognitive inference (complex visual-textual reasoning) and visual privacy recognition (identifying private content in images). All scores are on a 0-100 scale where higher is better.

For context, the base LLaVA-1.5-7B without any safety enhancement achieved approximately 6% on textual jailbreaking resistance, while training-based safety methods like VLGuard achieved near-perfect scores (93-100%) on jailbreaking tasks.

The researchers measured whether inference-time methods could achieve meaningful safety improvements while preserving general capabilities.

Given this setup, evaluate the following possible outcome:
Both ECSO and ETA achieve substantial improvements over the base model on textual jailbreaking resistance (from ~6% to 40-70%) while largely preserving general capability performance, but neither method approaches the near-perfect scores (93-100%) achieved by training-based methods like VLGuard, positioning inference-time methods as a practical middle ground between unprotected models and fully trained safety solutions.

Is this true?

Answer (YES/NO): YES